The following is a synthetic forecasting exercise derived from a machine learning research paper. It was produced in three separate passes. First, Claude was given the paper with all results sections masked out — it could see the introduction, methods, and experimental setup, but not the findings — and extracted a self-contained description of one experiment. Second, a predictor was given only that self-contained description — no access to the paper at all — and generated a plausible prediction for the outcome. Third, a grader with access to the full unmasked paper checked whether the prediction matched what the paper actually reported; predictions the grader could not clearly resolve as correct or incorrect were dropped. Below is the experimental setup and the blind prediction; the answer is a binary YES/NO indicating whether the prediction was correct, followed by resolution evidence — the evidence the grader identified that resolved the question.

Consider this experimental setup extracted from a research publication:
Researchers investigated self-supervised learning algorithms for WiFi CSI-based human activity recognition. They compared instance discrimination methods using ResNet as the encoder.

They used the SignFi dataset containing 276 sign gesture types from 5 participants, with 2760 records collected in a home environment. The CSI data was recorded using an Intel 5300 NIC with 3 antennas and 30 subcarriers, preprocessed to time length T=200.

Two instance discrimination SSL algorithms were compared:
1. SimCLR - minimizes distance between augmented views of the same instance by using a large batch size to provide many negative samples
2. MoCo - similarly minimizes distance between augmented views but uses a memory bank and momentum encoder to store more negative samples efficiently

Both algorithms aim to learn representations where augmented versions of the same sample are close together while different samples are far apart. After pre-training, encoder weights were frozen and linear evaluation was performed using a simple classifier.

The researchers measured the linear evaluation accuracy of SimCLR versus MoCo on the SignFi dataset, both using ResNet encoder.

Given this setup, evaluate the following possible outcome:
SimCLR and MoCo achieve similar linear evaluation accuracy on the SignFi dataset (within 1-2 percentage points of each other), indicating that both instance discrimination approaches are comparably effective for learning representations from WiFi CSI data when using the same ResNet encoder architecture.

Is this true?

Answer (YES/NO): YES